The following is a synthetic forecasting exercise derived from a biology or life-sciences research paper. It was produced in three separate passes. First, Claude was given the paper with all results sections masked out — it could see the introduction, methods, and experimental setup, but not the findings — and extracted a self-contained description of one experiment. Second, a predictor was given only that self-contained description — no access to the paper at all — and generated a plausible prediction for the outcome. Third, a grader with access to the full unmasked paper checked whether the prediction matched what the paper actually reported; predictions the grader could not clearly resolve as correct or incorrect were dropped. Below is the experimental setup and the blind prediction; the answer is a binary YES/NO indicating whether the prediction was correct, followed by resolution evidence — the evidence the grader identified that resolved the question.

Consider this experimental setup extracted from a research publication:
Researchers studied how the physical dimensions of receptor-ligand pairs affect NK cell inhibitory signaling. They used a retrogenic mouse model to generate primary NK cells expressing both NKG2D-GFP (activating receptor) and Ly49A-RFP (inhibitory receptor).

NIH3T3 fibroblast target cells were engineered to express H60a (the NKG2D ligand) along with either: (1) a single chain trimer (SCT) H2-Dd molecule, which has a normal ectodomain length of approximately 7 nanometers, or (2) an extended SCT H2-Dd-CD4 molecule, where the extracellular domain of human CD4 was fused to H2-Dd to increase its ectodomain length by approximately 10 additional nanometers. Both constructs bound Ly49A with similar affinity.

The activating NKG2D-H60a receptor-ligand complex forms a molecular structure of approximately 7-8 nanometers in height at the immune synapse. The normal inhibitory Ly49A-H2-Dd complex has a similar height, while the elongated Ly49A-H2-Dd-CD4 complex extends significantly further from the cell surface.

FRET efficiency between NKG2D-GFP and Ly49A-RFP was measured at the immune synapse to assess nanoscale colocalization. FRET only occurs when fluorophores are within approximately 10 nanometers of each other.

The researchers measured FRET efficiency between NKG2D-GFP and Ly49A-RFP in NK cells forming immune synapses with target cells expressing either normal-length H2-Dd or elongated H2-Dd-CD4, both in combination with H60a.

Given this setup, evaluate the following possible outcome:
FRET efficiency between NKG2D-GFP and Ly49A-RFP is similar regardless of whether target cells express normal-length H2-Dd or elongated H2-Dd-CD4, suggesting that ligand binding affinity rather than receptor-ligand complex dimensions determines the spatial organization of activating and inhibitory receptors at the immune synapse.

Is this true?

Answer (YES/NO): NO